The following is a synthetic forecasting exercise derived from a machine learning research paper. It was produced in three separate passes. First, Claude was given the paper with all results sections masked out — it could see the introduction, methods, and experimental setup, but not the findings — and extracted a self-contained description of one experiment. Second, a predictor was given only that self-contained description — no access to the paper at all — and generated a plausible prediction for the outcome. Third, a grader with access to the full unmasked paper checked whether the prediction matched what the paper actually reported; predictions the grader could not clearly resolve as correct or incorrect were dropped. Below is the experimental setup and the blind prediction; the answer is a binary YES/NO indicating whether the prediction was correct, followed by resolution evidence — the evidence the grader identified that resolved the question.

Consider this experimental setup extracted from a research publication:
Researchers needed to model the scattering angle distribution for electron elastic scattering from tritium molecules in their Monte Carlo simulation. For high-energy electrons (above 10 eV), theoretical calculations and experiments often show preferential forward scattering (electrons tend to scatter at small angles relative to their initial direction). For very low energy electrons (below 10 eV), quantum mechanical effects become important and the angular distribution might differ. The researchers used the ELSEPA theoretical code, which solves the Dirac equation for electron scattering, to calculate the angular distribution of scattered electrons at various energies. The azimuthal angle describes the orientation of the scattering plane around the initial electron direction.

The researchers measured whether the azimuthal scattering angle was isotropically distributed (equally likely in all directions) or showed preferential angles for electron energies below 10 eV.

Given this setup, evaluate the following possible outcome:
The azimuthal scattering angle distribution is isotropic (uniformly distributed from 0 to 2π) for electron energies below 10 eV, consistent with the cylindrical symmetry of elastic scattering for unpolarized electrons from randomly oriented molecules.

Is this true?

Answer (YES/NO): YES